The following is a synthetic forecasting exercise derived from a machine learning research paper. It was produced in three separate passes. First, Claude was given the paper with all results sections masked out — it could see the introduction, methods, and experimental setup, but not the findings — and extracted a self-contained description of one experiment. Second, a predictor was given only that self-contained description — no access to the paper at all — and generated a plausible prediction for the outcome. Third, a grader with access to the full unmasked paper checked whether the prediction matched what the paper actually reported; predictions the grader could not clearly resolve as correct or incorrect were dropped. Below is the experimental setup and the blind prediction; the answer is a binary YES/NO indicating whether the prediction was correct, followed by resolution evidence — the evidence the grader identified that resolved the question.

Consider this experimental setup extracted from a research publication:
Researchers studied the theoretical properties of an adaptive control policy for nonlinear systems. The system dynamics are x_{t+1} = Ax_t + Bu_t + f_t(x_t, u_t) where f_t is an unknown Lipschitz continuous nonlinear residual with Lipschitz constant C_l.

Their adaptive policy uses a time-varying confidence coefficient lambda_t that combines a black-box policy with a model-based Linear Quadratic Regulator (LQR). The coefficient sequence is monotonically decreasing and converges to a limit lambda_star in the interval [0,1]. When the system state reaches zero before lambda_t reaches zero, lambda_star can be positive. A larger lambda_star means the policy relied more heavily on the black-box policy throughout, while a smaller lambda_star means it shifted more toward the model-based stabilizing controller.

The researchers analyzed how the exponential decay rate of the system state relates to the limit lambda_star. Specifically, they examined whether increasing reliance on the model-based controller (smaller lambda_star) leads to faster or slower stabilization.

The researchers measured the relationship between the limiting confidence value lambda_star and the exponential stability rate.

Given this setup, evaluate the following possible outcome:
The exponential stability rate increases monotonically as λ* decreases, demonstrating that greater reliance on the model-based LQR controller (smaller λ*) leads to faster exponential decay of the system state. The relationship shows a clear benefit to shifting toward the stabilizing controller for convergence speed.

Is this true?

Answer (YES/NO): YES